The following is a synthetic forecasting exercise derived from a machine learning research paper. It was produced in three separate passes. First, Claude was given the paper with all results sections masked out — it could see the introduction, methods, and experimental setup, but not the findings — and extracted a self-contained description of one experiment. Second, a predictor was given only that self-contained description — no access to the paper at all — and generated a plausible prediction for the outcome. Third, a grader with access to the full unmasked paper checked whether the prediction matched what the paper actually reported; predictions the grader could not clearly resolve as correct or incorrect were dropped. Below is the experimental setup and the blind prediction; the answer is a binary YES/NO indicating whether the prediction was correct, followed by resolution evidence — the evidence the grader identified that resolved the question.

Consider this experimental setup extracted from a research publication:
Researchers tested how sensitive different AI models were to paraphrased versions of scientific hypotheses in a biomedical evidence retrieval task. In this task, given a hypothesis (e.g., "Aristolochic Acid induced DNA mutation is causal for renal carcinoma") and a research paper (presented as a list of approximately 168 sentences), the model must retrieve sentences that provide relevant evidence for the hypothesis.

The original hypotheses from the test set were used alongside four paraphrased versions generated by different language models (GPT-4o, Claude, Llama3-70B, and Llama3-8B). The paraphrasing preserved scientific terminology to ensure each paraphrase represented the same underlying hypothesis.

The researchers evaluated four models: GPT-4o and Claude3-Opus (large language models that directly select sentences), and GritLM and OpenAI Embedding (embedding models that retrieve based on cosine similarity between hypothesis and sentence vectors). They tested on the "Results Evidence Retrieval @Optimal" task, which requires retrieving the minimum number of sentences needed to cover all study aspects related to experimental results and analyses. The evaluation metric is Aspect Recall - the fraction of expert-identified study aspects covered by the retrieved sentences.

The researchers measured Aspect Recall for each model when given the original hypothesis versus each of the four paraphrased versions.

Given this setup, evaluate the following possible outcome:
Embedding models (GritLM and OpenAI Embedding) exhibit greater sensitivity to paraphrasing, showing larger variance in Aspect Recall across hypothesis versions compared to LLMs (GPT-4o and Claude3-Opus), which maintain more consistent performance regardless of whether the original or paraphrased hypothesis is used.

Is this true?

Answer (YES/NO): NO